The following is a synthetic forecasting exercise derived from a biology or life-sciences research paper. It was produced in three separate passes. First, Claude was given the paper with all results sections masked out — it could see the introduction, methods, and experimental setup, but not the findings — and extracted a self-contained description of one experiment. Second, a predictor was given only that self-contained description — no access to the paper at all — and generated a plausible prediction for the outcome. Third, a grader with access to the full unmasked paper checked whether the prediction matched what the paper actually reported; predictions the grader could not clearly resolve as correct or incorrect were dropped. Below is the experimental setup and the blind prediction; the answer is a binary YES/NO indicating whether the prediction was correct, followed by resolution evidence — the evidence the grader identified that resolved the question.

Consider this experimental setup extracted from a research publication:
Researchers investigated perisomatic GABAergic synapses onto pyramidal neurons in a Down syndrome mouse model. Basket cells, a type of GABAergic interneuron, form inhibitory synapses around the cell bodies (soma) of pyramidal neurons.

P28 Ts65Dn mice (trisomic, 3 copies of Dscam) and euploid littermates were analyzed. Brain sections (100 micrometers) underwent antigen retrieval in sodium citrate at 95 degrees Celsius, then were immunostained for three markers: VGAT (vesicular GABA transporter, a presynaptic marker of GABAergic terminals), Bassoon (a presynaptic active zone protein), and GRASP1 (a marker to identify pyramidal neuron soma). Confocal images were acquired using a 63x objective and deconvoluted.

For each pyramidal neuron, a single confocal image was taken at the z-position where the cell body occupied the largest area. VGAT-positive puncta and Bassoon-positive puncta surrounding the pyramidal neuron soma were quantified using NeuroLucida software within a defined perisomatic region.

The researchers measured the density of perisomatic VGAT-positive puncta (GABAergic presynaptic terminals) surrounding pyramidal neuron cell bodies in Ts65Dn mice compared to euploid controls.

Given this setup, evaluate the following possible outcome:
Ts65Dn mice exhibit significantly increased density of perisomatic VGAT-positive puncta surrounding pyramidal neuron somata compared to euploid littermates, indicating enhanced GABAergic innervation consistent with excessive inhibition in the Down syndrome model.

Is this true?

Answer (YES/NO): YES